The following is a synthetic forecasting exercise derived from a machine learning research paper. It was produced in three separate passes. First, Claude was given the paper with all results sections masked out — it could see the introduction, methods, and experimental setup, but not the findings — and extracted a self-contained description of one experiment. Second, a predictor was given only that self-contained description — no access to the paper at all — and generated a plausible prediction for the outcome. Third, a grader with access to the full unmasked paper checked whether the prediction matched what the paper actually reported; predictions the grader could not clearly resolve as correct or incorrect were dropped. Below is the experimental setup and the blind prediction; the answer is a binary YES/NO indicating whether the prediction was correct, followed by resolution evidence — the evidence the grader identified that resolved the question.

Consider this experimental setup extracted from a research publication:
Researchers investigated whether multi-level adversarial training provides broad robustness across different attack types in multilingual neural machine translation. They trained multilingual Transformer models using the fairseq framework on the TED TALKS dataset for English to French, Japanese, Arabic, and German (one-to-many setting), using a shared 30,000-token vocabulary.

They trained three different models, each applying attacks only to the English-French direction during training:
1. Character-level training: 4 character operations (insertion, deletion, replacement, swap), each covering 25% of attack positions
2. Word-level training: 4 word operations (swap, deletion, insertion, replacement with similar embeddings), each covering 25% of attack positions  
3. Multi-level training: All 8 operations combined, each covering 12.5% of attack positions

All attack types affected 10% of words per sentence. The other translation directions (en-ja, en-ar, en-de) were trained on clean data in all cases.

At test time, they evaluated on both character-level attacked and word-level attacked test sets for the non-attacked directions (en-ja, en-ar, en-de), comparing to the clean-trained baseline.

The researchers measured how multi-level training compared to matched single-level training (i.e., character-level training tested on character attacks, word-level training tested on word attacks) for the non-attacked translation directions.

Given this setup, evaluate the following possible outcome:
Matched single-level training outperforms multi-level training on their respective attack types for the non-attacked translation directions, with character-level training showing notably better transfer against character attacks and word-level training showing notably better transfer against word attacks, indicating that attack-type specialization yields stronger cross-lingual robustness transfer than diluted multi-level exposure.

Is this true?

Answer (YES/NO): NO